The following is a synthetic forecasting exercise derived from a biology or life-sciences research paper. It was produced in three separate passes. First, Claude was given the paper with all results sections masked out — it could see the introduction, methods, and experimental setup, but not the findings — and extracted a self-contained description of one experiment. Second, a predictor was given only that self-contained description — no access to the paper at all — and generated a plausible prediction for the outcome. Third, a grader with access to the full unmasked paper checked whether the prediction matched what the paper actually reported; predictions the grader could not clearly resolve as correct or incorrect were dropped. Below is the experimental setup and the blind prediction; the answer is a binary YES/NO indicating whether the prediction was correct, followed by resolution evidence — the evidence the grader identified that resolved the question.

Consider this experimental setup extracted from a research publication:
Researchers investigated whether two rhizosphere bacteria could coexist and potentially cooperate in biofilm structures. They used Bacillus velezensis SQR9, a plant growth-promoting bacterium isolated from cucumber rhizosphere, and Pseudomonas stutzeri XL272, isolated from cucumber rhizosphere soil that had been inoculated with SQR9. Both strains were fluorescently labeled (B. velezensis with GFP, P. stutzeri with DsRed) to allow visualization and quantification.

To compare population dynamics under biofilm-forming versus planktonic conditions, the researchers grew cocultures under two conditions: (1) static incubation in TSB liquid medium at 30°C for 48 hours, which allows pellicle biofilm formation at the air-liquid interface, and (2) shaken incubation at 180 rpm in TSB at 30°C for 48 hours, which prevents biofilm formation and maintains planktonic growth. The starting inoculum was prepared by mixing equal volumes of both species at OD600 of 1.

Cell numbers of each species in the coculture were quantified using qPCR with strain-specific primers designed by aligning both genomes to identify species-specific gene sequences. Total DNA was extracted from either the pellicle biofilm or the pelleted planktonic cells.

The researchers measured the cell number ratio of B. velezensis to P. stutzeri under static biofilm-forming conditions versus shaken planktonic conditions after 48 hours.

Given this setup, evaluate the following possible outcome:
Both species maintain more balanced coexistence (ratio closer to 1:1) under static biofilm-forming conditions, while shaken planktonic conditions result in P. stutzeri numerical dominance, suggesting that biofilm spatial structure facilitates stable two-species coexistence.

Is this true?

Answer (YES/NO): NO